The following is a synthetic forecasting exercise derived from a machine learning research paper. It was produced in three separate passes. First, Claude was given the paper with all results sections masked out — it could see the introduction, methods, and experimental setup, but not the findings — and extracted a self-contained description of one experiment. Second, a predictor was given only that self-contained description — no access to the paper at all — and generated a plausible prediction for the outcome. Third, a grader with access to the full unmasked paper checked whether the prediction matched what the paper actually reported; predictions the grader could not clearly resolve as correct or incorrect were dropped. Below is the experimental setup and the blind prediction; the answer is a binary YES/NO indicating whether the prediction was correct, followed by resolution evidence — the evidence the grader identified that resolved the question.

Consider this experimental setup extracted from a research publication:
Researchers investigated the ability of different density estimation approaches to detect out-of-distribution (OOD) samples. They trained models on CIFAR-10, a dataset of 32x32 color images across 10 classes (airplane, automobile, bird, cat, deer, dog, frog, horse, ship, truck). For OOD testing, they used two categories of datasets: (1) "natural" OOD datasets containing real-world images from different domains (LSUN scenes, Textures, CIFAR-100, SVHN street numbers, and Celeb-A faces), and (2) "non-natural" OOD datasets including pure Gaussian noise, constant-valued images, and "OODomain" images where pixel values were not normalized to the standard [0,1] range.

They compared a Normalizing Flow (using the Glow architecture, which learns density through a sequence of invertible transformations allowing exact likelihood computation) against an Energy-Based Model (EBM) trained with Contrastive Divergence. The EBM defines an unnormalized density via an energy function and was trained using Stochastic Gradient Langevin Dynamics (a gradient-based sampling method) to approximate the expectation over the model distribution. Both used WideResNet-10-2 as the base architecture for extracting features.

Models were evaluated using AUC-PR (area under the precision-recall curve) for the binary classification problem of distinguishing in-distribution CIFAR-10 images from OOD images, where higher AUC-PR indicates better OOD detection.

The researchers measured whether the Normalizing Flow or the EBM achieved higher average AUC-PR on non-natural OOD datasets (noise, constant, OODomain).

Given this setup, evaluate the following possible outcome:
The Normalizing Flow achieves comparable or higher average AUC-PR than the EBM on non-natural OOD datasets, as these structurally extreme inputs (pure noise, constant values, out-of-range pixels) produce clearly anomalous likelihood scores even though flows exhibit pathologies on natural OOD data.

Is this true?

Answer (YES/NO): YES